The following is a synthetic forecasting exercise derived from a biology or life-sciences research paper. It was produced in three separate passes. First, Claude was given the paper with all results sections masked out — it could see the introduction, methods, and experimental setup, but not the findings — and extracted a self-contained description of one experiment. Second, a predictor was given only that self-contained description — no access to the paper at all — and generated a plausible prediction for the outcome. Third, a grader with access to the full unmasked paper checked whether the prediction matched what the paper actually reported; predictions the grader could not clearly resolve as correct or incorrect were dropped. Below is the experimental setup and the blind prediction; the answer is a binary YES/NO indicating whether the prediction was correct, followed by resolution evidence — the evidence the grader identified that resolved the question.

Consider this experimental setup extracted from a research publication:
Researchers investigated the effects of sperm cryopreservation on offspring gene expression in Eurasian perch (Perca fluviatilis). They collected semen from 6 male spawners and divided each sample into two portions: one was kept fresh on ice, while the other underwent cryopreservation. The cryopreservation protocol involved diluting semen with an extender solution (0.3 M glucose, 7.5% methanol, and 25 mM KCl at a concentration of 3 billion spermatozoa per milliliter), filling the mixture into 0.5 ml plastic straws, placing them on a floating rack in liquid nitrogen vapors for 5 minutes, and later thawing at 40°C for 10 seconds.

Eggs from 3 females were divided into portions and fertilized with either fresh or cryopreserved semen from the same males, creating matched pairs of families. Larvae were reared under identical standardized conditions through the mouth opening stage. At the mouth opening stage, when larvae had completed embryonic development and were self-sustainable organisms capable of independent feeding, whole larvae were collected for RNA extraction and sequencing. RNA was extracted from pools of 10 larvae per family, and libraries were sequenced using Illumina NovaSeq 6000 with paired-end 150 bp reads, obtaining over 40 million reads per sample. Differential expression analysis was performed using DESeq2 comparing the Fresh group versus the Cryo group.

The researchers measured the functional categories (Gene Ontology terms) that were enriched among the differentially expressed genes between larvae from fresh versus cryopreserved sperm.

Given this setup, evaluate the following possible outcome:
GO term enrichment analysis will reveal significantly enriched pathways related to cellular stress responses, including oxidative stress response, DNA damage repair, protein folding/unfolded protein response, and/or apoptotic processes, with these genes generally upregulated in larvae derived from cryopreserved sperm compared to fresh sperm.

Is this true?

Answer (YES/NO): NO